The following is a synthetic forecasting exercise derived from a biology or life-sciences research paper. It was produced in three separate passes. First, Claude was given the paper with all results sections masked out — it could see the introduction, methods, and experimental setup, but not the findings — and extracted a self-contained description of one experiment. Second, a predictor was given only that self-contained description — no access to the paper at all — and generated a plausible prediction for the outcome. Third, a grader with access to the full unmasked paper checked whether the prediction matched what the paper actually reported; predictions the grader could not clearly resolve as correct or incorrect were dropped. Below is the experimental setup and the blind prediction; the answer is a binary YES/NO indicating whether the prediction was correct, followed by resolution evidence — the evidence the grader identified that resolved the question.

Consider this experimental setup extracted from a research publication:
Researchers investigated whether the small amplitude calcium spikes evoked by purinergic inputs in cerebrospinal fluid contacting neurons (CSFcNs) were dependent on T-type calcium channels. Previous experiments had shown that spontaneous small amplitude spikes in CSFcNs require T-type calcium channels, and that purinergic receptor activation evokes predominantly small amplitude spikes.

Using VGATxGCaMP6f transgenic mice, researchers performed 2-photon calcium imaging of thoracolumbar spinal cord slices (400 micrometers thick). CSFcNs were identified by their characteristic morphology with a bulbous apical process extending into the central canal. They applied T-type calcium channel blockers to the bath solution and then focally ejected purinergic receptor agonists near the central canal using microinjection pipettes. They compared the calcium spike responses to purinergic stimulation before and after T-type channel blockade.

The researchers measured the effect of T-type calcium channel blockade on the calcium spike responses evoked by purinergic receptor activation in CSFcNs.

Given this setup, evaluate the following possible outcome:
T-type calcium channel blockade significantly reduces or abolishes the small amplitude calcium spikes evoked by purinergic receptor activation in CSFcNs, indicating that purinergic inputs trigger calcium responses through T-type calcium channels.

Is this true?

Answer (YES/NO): YES